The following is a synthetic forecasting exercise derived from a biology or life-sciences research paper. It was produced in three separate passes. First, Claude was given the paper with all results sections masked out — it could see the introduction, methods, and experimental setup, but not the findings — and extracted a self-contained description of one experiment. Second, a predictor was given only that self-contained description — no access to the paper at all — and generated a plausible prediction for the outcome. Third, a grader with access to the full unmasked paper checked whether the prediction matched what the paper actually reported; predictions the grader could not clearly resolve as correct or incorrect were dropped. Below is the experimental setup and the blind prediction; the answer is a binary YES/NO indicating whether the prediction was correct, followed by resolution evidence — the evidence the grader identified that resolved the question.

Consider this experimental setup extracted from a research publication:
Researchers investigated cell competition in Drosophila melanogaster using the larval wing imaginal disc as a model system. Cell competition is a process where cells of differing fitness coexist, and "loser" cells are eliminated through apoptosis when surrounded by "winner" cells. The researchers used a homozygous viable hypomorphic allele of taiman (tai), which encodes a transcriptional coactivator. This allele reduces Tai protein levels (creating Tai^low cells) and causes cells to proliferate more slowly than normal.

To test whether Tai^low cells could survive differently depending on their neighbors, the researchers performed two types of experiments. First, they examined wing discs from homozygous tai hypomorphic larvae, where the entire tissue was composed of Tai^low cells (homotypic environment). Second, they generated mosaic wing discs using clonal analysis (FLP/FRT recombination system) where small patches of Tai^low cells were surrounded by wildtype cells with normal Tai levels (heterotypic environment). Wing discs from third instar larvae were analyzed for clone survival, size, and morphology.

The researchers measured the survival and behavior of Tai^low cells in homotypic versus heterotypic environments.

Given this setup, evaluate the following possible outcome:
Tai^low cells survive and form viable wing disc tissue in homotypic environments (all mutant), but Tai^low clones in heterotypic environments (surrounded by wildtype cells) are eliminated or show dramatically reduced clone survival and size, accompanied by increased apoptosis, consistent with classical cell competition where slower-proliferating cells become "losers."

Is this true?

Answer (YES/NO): YES